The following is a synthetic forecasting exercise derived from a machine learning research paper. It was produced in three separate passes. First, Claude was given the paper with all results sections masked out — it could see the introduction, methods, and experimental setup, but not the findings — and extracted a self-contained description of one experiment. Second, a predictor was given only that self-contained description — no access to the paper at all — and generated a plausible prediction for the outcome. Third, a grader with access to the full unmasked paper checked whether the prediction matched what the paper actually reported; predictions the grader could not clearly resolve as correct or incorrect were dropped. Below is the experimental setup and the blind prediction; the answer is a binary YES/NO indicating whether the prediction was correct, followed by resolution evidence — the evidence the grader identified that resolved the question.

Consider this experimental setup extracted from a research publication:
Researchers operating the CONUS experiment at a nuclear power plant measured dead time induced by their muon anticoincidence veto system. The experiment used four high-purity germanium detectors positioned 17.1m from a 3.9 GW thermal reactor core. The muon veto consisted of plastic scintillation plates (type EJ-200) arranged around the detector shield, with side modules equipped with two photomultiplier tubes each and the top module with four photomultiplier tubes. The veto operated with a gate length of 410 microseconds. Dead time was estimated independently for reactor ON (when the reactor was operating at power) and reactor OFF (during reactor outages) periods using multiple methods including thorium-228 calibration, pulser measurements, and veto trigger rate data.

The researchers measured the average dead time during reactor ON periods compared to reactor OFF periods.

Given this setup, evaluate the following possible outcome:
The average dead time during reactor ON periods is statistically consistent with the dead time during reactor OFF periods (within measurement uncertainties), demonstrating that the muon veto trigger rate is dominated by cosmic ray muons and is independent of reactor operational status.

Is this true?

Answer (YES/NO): NO